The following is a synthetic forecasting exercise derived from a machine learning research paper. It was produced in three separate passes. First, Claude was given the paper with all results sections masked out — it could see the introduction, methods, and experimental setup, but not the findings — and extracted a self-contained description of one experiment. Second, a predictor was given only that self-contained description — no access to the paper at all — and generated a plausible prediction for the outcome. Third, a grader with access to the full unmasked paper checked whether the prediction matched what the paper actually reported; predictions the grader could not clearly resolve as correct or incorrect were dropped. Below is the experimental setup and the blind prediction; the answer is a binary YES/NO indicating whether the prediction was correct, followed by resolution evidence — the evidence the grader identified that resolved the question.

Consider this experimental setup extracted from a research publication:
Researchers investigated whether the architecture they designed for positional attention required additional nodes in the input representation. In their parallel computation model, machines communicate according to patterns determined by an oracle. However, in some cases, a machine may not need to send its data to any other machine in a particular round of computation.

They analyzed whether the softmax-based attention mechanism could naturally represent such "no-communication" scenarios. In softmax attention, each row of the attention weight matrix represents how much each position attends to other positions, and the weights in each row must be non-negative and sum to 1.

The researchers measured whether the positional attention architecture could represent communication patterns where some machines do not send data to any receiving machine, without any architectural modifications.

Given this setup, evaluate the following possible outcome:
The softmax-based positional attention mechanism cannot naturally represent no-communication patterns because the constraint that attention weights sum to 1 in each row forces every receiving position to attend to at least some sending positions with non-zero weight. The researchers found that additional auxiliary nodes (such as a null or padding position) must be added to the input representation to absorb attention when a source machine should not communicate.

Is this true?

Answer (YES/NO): YES